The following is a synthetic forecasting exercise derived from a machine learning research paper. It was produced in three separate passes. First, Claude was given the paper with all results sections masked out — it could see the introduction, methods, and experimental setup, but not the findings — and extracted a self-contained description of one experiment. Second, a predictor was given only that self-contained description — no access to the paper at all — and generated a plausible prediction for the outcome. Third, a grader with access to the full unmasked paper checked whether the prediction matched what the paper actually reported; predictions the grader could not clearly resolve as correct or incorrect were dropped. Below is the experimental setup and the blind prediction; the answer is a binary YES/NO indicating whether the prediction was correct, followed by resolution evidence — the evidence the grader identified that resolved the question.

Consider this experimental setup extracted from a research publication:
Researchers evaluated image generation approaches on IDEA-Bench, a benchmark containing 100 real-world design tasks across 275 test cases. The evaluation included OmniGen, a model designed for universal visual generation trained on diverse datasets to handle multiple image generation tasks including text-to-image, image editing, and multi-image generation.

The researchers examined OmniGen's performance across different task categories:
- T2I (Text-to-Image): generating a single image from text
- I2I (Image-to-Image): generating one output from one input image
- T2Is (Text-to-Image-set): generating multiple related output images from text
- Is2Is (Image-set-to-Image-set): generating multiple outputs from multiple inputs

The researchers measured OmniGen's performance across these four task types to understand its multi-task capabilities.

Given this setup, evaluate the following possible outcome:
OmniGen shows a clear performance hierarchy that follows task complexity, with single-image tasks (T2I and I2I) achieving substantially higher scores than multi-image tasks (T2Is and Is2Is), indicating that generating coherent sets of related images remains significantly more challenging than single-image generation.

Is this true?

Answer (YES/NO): YES